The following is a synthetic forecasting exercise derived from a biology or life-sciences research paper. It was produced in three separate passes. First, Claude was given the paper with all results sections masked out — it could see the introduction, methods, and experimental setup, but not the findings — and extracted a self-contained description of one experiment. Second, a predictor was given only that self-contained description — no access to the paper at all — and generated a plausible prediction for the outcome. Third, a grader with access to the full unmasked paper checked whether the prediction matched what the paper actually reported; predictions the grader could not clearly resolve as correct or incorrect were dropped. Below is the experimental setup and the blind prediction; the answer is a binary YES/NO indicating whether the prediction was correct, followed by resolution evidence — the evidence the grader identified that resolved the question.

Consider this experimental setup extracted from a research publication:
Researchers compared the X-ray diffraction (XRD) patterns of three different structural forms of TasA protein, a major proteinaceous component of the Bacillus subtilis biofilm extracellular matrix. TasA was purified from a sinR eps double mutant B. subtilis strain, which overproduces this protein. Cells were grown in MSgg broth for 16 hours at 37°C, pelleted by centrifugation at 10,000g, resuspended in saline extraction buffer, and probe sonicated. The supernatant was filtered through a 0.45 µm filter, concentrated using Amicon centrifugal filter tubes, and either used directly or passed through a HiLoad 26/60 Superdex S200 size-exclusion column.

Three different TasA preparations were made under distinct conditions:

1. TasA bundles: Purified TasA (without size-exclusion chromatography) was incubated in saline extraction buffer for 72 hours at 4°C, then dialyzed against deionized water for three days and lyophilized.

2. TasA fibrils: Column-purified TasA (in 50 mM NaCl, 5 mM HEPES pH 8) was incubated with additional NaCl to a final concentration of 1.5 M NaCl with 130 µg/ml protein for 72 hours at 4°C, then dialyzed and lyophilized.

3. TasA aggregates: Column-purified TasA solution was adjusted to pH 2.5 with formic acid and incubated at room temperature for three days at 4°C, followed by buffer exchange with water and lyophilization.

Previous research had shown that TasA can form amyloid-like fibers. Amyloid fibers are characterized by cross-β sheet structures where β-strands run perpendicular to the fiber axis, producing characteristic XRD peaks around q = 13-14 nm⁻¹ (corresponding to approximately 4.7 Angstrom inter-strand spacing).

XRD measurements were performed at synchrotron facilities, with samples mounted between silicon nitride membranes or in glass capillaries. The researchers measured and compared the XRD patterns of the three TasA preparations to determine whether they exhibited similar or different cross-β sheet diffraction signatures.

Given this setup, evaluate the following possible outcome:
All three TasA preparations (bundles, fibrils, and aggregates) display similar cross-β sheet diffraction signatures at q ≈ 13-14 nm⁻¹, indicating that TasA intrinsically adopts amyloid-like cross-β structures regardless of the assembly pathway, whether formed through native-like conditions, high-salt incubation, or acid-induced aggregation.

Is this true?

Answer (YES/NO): YES